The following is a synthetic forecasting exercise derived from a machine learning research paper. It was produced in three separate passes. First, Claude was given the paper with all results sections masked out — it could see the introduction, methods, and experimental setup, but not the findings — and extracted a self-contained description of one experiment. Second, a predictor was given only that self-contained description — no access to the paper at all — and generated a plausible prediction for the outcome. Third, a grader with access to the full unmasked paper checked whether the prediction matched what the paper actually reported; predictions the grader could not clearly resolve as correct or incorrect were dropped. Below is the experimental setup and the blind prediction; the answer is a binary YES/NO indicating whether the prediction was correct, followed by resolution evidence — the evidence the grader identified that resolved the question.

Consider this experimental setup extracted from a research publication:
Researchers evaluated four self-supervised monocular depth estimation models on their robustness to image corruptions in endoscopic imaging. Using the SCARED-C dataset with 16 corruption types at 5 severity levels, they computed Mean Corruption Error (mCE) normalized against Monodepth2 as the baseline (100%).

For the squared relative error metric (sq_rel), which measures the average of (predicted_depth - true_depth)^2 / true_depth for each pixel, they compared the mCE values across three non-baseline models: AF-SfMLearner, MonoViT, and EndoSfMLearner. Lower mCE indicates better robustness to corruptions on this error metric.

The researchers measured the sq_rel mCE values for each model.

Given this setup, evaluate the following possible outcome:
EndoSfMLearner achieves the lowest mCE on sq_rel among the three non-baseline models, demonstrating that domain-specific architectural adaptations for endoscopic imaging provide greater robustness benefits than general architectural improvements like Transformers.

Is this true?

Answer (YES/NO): NO